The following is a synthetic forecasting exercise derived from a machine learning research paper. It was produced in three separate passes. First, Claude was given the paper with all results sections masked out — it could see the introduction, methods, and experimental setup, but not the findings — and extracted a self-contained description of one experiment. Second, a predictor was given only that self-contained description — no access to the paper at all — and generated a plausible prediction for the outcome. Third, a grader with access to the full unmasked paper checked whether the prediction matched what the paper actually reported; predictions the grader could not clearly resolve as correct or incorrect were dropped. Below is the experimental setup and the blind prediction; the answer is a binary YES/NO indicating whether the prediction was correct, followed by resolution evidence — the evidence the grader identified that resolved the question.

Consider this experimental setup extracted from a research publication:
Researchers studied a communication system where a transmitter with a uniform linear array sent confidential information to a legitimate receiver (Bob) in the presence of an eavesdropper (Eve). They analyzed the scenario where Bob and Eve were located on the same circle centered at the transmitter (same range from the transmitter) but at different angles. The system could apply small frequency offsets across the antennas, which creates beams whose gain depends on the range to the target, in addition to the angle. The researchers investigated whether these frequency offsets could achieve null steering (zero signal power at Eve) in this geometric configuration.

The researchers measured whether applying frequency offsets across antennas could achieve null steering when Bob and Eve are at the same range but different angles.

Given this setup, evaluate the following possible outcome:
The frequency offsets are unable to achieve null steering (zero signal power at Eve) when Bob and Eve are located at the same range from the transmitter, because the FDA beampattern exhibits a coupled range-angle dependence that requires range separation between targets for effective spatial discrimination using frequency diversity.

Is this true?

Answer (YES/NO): YES